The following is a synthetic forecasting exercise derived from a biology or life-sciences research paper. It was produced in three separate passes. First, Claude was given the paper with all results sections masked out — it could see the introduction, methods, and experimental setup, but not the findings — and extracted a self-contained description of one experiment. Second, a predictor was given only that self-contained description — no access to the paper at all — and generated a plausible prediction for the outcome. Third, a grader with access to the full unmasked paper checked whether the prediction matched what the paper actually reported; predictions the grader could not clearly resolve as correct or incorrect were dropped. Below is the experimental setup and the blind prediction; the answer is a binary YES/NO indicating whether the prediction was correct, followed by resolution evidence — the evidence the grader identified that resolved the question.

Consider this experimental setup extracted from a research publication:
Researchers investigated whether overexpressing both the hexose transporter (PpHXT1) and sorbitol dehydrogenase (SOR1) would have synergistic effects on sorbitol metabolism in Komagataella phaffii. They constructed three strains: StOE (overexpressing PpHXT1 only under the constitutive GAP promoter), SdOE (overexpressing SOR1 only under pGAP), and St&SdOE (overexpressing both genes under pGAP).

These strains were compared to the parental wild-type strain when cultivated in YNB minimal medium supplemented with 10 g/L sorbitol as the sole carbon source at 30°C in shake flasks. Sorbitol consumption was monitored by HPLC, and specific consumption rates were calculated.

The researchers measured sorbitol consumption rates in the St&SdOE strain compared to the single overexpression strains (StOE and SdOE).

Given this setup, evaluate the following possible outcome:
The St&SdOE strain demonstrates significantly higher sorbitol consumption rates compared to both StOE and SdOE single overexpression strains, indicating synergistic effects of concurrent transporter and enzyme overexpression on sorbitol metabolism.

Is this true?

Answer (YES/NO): NO